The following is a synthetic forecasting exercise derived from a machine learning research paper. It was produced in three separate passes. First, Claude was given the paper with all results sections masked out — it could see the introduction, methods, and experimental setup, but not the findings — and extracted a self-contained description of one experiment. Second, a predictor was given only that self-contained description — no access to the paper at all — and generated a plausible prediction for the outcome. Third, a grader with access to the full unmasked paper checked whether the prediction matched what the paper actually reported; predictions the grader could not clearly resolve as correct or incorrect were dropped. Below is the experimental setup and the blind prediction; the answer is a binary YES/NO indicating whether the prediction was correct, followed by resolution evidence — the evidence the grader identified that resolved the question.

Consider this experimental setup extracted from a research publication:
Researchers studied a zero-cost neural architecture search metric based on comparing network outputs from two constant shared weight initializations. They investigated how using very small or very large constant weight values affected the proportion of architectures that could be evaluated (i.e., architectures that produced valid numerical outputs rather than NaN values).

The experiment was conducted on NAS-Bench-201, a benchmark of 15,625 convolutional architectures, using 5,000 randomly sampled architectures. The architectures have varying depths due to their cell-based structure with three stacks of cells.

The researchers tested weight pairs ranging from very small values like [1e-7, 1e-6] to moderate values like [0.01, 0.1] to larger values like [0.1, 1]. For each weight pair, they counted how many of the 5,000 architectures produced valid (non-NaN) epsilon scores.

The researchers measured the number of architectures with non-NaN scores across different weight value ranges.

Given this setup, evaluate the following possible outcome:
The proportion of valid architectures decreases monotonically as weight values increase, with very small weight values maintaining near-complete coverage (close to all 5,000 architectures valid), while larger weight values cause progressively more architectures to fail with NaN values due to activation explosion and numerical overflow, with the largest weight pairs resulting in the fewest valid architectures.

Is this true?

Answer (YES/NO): NO